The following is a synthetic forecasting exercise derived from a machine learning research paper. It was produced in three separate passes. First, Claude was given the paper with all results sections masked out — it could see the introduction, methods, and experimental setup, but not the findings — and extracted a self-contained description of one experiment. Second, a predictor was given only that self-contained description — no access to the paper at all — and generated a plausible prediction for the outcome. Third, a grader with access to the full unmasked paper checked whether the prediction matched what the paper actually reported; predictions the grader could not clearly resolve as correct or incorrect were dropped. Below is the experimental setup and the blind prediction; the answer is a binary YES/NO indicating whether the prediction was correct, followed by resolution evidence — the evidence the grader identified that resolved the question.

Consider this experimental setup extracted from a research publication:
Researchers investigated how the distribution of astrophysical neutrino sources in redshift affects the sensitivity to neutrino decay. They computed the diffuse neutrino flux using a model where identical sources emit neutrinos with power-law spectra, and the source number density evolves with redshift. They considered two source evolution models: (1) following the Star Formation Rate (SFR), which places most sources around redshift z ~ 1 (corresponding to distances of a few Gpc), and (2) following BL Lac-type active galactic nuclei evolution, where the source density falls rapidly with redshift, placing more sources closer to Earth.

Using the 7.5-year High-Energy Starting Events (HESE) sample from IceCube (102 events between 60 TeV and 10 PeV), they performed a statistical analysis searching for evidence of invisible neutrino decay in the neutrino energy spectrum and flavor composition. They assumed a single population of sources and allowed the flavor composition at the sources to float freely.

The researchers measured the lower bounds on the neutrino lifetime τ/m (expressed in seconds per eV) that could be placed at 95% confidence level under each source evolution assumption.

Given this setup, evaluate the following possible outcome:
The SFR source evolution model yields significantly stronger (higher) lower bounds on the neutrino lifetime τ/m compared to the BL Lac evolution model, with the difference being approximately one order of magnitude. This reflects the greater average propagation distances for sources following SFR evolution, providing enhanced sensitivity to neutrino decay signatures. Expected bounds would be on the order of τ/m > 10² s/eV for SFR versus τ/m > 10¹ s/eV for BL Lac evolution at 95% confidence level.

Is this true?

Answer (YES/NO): YES